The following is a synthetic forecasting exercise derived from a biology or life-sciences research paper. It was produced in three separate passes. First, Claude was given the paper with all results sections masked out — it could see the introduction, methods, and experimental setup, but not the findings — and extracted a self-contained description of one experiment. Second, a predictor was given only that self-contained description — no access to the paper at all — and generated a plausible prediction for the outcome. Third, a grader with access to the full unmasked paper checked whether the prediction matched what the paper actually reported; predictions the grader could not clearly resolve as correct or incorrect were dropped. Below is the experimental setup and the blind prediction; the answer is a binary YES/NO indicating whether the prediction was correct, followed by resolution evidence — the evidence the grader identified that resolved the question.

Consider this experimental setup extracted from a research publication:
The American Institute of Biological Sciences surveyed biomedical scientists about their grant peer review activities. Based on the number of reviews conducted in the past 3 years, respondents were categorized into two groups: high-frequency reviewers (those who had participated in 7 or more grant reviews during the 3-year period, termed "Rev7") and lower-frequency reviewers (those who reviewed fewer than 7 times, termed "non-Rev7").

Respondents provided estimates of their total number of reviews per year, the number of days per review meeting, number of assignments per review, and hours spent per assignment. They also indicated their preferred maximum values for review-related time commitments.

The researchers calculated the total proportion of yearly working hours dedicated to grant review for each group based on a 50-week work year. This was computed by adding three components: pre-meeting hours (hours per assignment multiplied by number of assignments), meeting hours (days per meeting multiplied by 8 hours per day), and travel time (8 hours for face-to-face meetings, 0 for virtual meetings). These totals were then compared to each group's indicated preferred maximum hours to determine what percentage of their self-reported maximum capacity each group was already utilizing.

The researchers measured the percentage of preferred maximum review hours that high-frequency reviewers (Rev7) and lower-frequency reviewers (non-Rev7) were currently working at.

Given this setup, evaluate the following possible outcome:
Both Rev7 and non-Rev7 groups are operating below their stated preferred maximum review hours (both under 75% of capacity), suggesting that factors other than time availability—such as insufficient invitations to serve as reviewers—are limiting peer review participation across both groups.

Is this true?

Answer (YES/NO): NO